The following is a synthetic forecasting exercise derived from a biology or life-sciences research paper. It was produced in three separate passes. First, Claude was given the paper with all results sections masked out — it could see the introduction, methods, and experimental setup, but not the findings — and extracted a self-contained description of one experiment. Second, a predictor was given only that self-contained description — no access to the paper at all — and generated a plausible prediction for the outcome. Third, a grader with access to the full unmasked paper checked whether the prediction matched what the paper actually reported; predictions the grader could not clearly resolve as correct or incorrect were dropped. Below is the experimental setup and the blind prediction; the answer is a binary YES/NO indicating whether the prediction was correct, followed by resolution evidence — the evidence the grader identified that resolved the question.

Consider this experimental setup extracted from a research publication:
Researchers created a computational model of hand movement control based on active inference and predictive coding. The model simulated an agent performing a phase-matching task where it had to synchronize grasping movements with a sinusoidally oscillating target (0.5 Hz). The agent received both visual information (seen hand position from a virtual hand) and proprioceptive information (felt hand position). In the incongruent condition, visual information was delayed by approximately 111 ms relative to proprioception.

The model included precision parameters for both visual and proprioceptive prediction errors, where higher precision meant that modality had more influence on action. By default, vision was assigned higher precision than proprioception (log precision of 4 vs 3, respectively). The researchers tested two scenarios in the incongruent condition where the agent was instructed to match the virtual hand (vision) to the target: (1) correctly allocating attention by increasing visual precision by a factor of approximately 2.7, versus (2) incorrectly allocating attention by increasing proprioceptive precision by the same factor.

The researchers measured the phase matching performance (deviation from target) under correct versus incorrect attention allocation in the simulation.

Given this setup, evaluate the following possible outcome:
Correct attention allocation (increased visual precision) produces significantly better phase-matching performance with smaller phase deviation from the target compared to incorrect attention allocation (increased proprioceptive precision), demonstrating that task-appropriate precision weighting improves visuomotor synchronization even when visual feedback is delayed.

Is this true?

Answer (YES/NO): YES